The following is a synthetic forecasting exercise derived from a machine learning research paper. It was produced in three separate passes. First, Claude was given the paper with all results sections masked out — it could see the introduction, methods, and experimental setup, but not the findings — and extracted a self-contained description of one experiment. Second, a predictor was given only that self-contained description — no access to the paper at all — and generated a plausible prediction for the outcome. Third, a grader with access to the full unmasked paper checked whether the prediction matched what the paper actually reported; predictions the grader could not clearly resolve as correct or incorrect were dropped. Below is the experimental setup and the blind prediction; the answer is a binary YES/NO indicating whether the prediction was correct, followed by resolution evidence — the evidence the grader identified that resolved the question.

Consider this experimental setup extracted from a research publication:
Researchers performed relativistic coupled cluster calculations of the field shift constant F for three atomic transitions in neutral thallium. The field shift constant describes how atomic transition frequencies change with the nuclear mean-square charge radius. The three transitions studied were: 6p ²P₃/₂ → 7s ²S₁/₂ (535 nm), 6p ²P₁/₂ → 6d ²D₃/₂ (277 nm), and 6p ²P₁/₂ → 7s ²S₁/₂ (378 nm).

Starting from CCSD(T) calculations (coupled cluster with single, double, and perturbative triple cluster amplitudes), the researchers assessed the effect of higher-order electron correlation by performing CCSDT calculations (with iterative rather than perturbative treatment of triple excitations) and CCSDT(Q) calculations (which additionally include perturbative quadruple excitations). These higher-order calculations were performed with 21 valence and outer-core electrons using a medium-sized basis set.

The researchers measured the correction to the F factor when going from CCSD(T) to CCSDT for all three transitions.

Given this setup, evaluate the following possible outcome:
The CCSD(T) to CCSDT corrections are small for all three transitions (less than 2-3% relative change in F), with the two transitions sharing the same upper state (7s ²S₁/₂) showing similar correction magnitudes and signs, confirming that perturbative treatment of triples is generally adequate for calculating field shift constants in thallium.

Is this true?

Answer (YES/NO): YES